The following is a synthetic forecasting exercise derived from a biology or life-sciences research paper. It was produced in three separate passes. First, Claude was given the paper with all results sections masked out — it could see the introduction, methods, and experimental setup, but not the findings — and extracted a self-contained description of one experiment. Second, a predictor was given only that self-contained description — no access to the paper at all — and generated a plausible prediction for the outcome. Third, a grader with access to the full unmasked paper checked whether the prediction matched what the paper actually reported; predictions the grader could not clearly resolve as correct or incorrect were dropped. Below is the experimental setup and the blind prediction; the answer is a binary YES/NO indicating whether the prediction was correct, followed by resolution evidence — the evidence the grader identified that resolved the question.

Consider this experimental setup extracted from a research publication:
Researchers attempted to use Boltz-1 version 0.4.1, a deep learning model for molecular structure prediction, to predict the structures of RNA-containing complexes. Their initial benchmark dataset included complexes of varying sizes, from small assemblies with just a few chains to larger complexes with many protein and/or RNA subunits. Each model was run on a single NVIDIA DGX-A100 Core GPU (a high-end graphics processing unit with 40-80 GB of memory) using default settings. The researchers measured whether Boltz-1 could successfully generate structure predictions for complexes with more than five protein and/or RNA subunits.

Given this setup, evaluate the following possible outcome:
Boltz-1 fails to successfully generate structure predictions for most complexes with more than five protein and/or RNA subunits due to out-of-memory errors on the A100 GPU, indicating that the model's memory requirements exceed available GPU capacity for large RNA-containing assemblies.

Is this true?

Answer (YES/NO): YES